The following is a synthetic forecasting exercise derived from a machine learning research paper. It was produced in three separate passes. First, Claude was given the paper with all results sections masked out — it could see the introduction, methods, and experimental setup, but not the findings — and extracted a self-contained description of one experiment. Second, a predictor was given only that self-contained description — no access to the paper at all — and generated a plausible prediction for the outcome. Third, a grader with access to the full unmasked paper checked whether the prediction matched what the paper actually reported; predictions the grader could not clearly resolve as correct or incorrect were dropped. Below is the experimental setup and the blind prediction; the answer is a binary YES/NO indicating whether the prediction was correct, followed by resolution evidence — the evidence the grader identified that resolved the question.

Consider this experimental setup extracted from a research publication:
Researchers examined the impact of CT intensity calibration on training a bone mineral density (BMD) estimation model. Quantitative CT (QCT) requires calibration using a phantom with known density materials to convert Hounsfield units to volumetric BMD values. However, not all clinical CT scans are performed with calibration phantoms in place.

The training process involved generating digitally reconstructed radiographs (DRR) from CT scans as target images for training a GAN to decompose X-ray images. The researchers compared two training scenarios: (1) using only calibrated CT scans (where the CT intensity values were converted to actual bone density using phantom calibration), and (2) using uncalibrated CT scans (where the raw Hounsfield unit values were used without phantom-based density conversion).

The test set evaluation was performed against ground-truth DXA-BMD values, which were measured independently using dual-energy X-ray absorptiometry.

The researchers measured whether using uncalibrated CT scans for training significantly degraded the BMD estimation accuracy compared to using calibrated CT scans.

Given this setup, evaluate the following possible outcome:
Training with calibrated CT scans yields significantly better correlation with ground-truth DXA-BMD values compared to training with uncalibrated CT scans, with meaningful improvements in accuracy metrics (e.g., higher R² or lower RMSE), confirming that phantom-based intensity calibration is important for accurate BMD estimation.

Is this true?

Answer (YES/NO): NO